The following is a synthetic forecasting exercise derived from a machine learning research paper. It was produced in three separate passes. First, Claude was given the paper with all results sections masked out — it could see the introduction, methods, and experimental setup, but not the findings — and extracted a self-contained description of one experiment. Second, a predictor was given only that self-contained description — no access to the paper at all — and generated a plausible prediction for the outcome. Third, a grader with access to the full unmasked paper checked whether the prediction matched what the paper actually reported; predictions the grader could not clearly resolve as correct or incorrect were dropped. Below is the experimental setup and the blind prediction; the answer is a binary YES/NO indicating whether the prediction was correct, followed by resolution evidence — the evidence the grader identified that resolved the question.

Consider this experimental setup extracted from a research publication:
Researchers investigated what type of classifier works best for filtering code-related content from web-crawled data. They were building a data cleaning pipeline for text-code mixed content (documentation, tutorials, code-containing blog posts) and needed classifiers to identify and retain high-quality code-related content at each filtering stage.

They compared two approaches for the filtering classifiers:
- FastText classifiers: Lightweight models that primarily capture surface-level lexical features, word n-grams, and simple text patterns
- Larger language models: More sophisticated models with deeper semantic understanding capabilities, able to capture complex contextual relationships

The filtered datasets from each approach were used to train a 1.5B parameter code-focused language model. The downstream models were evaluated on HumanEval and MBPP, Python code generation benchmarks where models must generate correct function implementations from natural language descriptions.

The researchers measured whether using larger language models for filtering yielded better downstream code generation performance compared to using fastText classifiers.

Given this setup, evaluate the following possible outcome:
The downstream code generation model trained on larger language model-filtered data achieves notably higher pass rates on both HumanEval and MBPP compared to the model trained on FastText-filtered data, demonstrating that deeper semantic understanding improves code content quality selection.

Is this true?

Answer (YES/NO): NO